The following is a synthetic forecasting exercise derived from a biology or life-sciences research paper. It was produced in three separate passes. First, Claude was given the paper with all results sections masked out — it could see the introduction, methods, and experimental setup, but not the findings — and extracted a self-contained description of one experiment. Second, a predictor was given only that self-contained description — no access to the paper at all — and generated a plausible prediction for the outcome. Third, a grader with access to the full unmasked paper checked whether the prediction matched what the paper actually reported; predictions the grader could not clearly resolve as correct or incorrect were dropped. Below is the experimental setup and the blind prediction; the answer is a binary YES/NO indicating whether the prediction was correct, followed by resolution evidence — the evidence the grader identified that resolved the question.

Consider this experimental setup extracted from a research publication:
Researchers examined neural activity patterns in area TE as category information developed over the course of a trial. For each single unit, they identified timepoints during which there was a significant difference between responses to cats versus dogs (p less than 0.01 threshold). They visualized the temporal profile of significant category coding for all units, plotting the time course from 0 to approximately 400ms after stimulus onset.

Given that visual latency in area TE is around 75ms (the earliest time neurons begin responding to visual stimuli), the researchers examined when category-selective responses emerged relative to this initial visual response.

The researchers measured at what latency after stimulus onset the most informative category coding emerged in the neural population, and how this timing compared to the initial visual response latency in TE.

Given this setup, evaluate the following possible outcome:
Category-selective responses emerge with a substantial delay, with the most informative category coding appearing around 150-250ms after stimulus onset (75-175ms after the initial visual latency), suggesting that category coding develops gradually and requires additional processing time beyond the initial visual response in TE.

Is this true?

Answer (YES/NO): YES